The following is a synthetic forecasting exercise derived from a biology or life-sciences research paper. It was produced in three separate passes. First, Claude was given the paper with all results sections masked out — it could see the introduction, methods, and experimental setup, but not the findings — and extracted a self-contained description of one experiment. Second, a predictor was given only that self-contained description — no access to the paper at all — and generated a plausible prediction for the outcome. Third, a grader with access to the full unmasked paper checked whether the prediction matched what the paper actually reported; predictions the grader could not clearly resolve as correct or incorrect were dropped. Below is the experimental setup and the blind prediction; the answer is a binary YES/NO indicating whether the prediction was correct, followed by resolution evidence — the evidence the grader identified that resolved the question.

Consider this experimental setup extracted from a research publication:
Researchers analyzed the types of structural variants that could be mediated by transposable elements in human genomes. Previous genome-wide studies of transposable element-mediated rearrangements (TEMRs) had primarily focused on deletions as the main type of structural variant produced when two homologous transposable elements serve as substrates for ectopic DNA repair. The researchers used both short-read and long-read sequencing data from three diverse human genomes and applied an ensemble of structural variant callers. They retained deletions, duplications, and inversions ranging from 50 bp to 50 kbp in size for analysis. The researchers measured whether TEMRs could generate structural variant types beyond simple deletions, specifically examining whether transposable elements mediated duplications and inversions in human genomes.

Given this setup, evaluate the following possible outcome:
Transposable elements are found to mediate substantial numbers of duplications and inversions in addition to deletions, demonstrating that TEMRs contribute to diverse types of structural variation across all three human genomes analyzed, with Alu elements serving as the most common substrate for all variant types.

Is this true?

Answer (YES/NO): NO